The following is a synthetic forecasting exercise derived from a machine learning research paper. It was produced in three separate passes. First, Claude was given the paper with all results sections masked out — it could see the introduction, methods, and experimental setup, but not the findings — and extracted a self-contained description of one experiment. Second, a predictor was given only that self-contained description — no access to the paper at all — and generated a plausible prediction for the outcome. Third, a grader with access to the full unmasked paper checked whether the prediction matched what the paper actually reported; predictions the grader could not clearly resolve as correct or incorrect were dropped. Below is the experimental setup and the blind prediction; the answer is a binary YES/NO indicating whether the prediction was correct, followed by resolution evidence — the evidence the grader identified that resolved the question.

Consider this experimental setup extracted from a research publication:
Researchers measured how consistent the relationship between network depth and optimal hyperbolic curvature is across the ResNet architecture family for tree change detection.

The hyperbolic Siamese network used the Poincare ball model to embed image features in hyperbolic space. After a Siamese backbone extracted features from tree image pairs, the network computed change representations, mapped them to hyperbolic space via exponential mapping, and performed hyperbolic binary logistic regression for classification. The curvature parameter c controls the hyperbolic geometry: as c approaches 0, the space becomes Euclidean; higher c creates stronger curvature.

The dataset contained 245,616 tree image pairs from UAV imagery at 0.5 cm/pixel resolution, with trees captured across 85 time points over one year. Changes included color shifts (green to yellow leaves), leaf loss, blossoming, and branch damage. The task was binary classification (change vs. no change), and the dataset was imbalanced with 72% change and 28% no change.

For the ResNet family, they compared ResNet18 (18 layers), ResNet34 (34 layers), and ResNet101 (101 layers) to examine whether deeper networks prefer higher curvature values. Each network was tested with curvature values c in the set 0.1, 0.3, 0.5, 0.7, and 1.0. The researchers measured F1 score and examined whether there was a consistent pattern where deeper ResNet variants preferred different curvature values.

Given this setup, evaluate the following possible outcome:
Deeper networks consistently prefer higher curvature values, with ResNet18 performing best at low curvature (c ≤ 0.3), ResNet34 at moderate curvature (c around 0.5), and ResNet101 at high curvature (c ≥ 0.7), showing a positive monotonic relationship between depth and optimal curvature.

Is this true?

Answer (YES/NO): NO